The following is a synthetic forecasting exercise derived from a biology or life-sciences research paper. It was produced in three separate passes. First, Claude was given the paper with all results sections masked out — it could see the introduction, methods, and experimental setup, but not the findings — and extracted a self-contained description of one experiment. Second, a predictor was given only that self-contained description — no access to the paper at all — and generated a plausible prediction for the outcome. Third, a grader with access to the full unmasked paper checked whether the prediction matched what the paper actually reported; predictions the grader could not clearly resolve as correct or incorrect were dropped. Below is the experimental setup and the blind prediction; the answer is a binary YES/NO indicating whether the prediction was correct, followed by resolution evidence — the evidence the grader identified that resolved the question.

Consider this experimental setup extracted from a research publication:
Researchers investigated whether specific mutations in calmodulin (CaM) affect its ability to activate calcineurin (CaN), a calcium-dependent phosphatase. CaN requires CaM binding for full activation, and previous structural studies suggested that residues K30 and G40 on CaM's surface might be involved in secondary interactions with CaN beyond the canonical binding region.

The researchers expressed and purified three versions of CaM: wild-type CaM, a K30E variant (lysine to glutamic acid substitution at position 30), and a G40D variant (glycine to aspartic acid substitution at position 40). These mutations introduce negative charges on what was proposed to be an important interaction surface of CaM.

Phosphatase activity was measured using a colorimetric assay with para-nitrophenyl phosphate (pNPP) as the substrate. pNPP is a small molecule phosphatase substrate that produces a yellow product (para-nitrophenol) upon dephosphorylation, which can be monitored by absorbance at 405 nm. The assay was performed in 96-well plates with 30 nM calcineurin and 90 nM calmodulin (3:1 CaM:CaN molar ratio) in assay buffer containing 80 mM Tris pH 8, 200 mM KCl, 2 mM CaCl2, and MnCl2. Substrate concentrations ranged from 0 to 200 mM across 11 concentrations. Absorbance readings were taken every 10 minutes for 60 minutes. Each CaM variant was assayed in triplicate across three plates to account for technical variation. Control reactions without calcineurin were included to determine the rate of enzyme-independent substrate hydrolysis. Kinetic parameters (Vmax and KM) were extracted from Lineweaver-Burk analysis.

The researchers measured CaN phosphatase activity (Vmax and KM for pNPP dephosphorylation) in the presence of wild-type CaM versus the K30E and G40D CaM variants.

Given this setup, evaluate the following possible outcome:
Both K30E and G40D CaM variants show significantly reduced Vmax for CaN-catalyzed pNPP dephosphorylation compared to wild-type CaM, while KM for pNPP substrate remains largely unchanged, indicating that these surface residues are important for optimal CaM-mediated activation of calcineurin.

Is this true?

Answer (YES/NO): NO